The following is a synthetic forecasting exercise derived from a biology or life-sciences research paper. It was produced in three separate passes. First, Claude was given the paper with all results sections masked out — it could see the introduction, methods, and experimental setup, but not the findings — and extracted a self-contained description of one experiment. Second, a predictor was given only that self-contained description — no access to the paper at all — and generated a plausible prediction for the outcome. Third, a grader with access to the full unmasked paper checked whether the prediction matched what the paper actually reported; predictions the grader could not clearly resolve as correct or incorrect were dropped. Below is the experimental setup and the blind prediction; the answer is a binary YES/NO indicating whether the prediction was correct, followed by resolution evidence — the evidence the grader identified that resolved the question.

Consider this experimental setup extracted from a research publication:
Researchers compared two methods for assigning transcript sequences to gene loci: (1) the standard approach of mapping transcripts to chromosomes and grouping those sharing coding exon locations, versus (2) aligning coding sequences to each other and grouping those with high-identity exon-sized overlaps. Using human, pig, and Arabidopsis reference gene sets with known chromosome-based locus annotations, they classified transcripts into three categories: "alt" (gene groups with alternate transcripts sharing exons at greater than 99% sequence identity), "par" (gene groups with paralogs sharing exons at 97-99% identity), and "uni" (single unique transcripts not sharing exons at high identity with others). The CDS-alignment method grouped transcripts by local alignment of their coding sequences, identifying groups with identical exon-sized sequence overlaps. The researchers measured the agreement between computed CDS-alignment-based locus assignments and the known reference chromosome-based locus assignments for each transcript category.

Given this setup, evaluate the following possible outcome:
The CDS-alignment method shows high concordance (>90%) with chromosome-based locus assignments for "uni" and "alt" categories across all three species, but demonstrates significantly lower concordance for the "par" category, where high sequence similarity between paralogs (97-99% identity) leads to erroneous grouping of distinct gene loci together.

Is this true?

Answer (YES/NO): NO